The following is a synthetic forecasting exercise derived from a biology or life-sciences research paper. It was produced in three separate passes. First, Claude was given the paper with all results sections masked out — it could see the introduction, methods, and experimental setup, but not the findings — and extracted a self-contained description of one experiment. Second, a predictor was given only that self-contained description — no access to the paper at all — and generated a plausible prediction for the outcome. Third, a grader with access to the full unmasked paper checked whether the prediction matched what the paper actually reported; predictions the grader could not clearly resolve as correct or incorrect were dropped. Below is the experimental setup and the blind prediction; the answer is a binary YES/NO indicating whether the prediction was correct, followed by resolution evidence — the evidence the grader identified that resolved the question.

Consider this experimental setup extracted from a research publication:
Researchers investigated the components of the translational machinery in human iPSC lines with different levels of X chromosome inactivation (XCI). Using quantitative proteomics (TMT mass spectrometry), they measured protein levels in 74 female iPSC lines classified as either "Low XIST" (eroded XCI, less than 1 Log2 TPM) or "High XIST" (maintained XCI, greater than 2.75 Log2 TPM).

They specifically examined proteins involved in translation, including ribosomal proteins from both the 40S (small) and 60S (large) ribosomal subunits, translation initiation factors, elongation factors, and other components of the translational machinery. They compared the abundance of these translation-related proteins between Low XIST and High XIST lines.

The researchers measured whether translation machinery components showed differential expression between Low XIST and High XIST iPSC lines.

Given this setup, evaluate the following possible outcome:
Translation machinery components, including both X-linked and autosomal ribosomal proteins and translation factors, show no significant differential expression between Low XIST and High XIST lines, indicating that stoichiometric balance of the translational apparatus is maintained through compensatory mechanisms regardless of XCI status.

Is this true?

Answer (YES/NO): NO